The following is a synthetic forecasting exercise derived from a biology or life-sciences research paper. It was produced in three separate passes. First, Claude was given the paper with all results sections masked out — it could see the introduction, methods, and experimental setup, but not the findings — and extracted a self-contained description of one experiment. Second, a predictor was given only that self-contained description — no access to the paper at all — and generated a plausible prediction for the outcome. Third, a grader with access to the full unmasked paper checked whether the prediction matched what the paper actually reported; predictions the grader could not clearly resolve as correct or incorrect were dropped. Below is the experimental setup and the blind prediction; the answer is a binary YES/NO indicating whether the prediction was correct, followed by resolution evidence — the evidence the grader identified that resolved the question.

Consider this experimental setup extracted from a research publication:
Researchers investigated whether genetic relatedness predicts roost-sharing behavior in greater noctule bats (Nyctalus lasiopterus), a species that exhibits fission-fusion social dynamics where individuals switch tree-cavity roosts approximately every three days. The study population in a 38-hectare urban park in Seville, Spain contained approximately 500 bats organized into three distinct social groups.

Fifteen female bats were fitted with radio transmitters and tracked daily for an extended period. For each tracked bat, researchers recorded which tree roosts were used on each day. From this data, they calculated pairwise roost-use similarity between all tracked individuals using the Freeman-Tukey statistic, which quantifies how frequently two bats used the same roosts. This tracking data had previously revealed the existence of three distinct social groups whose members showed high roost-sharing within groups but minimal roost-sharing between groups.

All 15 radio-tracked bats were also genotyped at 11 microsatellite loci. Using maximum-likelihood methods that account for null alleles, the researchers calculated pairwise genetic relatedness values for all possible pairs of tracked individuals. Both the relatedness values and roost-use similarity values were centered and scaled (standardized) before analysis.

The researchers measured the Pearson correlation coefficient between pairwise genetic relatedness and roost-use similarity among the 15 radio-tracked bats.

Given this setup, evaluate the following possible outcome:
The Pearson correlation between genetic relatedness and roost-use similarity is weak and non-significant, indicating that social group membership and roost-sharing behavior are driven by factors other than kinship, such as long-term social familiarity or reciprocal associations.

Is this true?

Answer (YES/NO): YES